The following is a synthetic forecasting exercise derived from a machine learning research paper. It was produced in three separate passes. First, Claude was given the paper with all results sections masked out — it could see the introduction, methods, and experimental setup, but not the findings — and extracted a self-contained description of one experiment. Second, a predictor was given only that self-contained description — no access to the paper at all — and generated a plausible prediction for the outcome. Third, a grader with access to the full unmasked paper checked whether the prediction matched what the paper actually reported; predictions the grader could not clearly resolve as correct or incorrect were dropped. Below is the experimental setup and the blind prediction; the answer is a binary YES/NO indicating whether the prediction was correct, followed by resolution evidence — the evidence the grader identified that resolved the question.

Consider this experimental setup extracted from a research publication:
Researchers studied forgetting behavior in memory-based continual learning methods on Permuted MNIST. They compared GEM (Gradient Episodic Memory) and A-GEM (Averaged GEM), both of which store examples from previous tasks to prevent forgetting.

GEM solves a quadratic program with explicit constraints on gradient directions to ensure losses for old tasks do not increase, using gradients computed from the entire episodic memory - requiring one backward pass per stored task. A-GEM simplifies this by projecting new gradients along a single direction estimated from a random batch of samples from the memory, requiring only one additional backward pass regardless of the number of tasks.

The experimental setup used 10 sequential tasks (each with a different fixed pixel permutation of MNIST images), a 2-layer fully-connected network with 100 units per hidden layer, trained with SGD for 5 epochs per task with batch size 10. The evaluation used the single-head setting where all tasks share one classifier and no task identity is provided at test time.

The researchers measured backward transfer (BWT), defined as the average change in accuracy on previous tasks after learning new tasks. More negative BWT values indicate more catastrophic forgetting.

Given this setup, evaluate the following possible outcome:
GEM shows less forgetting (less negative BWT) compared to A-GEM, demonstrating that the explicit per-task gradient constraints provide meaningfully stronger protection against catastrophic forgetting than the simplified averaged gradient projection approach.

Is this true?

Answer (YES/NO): NO